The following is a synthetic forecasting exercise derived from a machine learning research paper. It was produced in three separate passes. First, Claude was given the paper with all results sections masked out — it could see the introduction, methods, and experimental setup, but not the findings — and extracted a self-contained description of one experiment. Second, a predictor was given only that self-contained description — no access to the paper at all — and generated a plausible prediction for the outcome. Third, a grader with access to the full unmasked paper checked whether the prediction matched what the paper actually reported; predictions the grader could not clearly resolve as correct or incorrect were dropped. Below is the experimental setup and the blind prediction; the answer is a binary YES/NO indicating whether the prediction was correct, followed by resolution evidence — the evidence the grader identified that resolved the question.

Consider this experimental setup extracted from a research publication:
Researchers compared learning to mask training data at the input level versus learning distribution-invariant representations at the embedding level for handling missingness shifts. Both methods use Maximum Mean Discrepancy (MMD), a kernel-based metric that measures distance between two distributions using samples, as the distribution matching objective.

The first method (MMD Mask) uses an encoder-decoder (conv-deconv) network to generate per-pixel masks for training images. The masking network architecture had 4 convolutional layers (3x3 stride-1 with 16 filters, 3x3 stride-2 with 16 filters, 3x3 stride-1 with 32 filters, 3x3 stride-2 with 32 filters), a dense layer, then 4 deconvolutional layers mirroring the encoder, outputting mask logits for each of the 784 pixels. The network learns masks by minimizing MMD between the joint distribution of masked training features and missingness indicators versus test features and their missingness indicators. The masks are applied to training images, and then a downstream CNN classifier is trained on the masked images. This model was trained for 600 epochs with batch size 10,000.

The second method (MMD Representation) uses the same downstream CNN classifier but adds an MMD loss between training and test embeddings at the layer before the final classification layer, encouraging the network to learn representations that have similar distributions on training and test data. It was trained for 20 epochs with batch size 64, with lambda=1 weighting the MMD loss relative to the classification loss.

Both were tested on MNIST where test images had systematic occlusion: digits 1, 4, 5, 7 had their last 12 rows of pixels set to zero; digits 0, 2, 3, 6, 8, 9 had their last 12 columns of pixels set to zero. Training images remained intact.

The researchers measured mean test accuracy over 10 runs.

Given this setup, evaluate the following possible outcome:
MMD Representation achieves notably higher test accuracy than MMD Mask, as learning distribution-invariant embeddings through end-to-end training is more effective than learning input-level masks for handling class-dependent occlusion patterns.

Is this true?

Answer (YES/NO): NO